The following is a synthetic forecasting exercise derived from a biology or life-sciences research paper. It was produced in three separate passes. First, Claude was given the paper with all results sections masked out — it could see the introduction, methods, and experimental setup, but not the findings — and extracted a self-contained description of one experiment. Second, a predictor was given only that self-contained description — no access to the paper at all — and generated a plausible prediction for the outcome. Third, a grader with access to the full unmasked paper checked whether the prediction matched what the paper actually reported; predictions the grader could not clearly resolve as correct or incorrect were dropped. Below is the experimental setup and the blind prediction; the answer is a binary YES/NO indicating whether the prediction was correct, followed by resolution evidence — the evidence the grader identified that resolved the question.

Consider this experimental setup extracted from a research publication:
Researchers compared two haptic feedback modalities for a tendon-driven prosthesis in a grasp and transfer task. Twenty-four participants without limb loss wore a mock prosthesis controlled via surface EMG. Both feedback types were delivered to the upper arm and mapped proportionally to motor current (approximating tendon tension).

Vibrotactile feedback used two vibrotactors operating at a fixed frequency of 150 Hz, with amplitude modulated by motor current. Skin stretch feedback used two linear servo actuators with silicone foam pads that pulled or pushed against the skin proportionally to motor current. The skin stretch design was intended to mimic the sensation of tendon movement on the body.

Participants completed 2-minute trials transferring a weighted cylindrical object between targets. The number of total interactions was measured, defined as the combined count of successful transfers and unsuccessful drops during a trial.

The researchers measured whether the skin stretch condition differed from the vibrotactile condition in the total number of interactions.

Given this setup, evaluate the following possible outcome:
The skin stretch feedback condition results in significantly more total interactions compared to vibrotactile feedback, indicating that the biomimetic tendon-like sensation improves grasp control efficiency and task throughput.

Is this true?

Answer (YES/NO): NO